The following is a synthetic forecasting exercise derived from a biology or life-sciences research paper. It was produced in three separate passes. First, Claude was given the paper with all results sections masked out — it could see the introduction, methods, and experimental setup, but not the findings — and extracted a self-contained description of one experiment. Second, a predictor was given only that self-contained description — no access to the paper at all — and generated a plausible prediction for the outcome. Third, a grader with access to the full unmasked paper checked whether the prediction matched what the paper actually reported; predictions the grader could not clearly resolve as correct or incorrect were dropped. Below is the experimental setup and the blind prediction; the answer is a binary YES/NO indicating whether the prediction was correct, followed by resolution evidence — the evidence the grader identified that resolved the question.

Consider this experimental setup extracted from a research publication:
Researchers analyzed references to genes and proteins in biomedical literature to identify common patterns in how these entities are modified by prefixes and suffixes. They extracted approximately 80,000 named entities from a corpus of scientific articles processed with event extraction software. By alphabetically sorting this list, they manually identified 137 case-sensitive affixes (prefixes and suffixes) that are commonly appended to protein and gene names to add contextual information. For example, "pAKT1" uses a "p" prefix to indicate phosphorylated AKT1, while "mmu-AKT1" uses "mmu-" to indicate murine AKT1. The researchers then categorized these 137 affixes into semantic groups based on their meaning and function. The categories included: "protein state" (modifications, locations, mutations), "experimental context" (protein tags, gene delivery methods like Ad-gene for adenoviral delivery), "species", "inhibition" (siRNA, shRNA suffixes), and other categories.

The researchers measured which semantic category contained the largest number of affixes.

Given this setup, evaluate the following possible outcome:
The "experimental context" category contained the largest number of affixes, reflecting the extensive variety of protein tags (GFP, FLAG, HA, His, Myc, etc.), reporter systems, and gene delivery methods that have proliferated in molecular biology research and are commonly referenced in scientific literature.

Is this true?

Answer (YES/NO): YES